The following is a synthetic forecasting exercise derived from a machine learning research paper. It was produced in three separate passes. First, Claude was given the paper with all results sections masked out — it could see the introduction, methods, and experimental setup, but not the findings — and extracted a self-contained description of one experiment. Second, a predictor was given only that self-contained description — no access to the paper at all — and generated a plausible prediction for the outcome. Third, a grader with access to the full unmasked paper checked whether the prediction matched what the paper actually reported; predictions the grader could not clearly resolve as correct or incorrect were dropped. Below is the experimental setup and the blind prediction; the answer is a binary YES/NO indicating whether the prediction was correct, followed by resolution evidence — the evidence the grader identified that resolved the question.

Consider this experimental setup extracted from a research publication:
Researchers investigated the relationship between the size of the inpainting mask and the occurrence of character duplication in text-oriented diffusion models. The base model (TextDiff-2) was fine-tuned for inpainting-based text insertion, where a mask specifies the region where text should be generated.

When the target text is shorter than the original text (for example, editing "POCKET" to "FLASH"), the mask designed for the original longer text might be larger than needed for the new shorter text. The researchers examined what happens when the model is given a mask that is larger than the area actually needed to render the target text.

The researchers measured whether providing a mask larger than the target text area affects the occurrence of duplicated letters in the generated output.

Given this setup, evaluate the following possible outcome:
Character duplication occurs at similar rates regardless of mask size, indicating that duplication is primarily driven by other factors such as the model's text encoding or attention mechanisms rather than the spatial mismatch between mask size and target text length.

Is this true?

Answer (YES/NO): NO